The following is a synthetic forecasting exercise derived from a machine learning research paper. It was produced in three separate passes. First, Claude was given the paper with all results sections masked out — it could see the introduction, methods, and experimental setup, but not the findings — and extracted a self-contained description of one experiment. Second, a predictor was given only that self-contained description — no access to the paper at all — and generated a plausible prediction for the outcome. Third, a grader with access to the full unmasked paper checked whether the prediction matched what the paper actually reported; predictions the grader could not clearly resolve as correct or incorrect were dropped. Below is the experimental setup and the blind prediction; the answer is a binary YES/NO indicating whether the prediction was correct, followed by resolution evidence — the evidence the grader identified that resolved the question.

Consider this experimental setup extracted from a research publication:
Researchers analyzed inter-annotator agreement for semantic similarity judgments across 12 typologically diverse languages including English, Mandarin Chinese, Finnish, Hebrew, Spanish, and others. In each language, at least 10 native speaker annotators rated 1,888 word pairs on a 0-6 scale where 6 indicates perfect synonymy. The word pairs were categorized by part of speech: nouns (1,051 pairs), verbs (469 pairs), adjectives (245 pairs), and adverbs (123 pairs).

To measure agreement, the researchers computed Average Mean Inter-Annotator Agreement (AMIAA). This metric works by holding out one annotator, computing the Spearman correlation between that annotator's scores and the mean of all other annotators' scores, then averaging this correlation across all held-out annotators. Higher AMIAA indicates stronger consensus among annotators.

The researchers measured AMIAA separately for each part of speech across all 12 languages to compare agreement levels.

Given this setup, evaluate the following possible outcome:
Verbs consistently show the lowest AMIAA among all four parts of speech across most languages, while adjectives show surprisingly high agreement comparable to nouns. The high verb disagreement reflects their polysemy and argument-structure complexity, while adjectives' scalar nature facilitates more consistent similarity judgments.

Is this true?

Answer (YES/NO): NO